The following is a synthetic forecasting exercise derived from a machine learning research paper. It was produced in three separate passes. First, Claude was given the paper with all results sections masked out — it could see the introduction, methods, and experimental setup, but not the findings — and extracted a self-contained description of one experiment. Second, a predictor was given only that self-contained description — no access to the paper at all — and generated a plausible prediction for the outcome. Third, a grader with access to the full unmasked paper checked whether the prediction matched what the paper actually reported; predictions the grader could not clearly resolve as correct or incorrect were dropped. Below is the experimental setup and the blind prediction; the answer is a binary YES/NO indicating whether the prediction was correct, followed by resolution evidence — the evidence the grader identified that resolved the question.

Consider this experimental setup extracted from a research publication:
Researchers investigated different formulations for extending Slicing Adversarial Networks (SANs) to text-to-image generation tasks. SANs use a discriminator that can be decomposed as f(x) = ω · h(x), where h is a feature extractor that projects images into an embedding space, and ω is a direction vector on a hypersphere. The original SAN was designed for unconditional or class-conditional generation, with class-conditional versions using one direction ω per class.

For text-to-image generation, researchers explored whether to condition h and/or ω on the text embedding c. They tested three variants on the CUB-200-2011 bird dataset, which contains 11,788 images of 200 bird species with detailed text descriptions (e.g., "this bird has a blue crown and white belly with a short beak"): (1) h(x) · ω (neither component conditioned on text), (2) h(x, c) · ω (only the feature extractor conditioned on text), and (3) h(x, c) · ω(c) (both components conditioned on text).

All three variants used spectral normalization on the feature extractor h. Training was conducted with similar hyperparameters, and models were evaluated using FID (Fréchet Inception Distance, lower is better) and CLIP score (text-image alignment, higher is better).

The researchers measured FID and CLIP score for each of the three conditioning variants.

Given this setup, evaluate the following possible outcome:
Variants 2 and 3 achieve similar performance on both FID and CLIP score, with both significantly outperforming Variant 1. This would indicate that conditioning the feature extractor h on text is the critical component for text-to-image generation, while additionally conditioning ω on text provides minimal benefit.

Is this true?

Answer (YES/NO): NO